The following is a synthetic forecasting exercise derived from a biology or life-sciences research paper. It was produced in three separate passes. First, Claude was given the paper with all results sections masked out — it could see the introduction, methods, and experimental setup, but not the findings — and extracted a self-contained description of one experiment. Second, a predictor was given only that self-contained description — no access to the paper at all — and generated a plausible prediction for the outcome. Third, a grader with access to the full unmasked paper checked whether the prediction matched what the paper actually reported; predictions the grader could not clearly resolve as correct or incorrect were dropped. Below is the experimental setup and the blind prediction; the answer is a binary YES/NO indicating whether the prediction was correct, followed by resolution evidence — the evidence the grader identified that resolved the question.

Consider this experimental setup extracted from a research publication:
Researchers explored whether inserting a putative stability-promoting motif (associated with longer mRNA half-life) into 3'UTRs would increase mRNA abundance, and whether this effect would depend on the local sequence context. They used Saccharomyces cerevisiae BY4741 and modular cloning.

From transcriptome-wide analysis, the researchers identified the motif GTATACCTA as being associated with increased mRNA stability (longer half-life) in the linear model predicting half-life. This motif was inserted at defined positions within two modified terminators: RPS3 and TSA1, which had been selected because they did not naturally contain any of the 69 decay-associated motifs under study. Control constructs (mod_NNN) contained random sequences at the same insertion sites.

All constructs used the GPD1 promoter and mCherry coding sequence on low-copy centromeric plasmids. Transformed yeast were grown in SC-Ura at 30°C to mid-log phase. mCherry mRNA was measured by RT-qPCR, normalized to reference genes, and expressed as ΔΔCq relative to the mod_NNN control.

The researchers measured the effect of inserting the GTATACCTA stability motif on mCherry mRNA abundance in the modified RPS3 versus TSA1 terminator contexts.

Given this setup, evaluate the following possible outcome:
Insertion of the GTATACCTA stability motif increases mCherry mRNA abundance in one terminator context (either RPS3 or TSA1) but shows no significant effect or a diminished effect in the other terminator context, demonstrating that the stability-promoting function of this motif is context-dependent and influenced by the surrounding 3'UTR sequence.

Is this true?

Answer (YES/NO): NO